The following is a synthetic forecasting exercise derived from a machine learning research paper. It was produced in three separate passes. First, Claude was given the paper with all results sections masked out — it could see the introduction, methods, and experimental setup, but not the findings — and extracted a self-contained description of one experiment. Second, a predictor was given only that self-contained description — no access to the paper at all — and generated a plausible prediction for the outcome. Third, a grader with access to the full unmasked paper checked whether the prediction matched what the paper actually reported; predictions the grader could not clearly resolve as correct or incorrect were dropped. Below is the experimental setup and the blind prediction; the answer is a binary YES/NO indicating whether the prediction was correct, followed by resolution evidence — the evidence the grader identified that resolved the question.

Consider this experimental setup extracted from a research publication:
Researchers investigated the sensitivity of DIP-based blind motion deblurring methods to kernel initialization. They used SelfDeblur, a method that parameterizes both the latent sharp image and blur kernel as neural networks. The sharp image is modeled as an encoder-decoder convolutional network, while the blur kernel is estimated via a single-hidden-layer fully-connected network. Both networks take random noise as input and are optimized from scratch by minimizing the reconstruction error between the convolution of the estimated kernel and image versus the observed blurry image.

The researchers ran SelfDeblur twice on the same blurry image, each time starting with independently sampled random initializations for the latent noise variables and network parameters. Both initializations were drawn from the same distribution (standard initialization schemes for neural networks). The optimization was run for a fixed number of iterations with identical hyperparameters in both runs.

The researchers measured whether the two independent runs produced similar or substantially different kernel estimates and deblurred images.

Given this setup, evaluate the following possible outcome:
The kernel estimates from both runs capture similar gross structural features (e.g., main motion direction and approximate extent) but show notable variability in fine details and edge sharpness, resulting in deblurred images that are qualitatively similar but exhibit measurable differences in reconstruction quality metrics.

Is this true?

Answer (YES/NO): NO